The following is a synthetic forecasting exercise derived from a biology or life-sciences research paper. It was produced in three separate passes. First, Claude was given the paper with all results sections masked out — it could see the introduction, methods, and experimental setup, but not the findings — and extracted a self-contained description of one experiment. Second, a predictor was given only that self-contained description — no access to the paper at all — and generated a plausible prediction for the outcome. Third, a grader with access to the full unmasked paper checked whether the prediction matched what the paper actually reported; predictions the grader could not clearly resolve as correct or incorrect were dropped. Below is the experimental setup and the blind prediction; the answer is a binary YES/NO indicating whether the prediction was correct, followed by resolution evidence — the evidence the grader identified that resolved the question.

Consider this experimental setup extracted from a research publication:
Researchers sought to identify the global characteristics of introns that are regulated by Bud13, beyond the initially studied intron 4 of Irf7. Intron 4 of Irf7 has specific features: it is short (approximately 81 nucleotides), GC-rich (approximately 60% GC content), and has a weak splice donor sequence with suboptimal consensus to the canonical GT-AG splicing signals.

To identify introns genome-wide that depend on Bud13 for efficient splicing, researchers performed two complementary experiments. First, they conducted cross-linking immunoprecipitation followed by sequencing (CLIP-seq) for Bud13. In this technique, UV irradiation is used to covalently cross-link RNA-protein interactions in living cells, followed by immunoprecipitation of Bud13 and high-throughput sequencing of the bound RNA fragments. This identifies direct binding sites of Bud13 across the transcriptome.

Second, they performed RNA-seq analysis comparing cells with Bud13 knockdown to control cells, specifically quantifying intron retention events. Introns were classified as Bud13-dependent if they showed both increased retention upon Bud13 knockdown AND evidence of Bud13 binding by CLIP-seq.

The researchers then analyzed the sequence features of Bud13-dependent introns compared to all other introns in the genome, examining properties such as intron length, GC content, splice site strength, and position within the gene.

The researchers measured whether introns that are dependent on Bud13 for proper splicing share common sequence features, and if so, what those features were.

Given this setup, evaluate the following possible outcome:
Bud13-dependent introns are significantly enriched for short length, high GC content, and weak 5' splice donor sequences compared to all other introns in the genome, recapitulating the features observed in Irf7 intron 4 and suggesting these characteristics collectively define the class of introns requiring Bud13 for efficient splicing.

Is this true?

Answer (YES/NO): YES